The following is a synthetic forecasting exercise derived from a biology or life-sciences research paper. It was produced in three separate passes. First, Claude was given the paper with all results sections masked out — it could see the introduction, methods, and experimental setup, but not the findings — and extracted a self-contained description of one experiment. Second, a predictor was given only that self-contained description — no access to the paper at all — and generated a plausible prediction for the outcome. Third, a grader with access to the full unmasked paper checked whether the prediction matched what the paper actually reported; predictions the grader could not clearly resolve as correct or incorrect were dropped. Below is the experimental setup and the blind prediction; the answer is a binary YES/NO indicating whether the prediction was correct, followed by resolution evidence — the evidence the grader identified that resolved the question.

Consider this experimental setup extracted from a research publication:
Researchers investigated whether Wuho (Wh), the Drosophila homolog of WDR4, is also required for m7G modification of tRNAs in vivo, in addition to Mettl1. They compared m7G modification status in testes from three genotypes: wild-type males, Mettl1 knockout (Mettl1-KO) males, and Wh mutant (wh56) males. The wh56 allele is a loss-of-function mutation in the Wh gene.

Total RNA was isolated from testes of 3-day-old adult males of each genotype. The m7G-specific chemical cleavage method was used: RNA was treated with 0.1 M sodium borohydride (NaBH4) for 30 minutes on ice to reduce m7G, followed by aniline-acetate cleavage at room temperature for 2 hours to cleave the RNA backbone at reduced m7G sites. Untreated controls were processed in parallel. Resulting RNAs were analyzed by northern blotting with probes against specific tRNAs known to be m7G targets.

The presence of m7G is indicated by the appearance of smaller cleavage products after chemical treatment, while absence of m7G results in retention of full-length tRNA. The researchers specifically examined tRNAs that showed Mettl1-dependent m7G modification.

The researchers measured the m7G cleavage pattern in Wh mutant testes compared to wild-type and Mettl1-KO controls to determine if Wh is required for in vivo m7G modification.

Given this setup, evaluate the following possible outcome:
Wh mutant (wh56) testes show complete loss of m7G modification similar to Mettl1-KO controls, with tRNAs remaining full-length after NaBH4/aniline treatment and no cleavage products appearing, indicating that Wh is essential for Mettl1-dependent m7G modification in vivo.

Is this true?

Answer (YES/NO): YES